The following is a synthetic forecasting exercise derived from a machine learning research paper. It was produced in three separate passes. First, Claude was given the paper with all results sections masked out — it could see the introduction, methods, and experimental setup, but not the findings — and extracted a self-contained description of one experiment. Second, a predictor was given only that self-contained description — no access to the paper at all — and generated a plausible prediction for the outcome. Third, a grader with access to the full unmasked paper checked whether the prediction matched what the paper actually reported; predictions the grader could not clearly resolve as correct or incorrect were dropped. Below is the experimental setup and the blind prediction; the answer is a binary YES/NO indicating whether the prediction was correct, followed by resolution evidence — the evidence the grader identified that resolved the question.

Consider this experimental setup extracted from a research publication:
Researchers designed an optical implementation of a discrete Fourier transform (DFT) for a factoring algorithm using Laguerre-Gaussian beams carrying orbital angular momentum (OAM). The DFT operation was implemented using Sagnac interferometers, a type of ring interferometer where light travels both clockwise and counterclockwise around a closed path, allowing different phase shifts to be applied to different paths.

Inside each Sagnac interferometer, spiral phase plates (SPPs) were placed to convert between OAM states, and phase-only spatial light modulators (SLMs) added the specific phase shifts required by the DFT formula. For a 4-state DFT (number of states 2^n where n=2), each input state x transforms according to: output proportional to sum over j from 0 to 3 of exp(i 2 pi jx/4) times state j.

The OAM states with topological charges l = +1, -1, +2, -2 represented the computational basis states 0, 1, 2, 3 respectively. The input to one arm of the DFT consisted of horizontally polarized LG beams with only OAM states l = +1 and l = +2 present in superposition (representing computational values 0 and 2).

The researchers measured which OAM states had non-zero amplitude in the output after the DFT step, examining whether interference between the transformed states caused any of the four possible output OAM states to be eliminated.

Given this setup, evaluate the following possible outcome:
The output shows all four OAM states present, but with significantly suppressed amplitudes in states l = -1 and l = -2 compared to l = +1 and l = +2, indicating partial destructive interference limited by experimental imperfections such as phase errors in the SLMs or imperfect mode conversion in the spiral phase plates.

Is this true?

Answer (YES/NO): NO